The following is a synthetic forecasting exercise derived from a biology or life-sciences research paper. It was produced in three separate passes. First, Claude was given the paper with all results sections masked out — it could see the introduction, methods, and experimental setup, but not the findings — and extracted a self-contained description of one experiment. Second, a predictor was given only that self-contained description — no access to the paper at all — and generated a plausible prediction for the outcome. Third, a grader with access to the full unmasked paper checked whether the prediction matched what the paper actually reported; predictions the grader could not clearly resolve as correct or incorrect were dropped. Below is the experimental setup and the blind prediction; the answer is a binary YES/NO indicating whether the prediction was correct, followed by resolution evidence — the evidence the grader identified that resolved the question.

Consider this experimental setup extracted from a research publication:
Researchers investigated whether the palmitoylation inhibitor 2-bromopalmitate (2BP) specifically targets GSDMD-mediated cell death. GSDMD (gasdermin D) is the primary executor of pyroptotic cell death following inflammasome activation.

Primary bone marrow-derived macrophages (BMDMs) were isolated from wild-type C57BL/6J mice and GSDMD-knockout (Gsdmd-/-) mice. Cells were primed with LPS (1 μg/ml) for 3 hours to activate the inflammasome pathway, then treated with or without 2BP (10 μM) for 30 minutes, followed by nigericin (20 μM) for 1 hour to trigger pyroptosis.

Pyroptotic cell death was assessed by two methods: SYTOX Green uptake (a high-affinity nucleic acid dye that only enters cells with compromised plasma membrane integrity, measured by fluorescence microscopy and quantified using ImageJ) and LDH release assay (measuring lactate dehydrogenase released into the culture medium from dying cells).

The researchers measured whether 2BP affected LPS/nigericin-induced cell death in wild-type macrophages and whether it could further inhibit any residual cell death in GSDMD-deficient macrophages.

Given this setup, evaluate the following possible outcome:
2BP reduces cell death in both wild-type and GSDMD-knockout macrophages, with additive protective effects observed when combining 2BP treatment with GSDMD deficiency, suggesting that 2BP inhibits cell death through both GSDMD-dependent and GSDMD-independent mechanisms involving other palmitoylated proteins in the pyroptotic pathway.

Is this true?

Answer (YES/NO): NO